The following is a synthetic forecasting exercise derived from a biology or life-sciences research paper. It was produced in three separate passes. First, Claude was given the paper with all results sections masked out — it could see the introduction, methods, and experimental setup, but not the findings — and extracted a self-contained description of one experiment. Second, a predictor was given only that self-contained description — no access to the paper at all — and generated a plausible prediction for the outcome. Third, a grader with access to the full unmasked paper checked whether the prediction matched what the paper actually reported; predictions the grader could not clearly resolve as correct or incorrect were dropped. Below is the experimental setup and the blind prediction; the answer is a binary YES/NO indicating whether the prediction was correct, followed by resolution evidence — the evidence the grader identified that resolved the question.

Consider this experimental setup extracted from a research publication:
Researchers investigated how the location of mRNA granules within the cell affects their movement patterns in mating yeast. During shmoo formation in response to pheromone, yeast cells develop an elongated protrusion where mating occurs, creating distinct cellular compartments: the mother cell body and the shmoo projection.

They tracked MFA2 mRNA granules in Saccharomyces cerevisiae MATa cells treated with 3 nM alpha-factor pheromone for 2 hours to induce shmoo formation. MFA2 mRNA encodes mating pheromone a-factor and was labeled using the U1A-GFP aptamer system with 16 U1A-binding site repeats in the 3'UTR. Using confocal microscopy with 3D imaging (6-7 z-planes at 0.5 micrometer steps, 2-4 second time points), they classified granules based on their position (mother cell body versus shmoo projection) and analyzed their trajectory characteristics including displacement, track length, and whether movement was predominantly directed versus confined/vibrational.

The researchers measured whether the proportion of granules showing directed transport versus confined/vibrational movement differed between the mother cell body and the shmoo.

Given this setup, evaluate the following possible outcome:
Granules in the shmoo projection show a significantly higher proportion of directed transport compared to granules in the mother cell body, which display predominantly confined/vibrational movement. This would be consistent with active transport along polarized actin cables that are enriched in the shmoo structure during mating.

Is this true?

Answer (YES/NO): NO